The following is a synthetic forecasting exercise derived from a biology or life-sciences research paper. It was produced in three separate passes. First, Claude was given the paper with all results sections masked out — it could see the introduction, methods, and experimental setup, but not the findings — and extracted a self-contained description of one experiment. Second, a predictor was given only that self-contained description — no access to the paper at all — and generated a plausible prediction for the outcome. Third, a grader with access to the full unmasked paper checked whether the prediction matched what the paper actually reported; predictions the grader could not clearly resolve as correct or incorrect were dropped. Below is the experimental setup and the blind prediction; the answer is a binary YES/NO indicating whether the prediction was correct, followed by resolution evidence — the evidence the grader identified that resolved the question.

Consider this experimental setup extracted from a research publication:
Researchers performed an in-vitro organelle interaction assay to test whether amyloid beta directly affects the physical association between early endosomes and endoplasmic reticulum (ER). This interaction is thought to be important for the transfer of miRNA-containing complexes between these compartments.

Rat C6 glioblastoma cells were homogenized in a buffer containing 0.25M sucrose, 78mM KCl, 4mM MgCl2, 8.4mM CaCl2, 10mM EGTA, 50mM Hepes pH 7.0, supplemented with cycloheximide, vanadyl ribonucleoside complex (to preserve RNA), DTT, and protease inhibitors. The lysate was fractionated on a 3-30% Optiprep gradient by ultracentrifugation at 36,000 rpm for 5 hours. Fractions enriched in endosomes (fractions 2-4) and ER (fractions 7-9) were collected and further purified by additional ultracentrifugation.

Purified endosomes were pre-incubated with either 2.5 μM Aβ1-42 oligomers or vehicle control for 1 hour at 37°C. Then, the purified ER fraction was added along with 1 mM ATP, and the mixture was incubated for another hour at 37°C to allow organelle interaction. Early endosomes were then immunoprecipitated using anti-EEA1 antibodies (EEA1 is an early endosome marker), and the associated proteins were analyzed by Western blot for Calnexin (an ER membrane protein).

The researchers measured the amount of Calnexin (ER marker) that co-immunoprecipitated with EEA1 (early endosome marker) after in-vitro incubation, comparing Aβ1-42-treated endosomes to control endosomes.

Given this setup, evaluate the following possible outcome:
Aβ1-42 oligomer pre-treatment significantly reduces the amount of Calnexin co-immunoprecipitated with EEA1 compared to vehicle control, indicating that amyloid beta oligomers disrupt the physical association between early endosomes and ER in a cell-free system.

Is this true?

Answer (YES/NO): YES